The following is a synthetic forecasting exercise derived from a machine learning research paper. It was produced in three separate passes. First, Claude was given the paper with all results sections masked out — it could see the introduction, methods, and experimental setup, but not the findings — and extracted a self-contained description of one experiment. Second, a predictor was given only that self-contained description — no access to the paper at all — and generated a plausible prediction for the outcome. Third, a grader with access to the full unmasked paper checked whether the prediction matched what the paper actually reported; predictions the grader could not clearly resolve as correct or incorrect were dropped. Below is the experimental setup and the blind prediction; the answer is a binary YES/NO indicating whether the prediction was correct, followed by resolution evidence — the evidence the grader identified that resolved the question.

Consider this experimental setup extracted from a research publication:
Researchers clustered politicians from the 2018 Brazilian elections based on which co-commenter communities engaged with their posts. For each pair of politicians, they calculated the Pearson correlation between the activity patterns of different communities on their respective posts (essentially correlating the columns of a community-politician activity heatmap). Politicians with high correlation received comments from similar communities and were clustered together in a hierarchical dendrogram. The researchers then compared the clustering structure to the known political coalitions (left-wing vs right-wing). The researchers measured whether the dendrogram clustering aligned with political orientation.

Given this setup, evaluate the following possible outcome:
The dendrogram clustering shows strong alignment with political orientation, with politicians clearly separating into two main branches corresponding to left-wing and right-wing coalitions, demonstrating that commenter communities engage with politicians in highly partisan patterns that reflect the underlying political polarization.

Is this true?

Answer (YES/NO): YES